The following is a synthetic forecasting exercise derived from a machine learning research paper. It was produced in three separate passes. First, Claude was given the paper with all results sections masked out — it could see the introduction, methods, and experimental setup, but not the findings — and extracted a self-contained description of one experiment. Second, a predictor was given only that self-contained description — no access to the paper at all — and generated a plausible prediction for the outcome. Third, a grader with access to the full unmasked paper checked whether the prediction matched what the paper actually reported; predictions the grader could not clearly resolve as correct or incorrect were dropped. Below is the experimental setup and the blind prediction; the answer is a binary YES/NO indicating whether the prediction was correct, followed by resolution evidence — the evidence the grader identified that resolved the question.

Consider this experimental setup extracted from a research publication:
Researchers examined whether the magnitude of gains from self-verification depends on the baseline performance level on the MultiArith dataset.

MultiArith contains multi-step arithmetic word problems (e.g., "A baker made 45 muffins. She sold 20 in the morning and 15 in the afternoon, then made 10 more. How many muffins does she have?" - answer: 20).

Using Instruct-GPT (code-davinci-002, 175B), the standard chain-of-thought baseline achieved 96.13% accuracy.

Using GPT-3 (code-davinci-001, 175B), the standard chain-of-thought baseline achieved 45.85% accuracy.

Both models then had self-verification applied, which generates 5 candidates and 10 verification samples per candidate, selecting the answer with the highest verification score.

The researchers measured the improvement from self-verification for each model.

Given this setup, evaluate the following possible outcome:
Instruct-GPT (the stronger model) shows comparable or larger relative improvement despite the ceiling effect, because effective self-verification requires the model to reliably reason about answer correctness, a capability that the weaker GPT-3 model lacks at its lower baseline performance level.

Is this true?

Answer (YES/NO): YES